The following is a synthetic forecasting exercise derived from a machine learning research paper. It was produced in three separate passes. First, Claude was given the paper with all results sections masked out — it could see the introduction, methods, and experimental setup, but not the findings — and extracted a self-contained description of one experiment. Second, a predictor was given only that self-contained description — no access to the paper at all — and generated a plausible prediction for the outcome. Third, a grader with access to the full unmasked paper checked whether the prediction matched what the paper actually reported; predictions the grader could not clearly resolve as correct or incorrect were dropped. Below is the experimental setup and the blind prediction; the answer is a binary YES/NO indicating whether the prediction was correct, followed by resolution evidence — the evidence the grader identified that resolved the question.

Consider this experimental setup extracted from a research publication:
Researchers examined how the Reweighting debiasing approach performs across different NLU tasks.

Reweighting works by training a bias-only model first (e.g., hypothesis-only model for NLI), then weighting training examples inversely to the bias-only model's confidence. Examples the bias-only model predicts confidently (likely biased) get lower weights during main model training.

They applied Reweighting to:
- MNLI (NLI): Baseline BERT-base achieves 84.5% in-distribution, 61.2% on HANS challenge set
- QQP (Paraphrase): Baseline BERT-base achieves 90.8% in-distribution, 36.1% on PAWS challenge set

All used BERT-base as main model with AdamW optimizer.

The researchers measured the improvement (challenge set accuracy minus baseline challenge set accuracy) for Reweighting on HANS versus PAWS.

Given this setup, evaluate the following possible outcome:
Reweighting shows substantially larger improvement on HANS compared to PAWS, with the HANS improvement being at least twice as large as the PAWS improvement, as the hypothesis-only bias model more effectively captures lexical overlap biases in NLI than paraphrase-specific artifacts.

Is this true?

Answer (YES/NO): NO